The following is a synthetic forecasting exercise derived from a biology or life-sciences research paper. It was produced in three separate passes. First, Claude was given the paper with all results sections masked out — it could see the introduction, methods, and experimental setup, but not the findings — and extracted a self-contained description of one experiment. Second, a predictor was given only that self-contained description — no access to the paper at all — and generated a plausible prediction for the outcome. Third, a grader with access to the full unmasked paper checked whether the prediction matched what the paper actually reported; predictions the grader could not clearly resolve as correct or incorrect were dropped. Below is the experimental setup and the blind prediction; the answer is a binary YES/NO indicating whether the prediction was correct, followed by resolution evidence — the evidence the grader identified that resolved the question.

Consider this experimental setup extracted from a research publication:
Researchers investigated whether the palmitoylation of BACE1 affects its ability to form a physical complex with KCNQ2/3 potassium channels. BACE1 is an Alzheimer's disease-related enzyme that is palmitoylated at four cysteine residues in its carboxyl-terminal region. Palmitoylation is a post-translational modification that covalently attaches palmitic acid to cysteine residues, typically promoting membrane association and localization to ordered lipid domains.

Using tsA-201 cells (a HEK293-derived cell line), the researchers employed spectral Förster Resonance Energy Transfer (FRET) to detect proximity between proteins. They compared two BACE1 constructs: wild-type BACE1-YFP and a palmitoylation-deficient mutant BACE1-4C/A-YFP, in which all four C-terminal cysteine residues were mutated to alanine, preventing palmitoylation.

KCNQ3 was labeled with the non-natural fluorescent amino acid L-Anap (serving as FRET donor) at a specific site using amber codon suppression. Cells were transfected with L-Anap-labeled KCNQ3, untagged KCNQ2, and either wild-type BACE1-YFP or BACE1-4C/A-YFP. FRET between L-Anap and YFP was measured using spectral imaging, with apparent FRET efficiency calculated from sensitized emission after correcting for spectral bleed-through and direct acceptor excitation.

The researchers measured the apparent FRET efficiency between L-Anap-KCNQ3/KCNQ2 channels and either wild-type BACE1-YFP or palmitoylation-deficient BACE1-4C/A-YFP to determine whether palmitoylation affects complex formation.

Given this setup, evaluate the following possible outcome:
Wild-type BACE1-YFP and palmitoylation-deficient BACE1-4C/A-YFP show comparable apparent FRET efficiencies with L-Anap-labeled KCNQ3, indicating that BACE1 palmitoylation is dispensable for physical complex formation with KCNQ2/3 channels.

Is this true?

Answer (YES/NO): YES